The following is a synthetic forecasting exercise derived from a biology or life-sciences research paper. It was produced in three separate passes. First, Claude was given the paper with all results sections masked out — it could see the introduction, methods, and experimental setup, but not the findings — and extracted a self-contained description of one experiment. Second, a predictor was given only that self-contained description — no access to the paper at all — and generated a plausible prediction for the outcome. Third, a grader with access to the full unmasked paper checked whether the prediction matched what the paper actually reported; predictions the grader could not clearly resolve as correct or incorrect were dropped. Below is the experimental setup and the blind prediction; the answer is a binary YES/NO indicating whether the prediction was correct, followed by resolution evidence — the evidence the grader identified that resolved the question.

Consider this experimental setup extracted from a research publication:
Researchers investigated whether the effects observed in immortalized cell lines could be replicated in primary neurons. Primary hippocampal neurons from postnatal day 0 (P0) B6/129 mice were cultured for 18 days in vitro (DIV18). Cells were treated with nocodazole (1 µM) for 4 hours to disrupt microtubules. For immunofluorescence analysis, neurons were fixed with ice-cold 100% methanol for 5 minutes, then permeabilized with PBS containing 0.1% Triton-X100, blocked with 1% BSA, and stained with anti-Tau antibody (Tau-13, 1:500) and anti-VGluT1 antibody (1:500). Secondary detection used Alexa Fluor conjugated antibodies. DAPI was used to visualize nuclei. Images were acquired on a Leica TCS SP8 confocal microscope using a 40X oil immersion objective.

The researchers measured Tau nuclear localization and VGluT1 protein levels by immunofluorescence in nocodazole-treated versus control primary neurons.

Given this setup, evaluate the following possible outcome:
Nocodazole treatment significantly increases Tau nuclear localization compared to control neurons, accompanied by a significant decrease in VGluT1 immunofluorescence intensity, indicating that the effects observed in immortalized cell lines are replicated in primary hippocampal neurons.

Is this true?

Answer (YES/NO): NO